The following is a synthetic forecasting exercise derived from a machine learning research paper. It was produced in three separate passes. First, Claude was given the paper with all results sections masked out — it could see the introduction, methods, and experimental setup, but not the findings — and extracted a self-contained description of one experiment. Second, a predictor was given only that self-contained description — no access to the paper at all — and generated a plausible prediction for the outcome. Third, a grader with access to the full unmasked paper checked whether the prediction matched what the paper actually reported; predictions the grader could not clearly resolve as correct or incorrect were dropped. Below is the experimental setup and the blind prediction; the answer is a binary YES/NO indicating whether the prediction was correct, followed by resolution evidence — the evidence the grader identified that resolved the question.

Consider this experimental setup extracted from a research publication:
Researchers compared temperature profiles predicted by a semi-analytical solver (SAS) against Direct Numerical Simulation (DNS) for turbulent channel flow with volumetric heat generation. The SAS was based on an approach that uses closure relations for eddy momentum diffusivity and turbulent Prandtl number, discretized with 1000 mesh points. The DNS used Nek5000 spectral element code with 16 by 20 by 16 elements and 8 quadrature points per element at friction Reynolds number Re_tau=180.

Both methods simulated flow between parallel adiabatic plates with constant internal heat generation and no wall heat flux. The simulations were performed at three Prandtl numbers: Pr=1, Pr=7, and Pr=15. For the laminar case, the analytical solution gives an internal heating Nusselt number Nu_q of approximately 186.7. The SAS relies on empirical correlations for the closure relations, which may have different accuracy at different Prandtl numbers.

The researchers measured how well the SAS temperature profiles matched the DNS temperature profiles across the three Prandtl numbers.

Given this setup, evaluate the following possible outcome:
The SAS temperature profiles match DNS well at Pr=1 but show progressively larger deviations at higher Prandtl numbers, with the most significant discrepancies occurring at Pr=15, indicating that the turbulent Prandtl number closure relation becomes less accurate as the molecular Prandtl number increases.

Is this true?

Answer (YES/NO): NO